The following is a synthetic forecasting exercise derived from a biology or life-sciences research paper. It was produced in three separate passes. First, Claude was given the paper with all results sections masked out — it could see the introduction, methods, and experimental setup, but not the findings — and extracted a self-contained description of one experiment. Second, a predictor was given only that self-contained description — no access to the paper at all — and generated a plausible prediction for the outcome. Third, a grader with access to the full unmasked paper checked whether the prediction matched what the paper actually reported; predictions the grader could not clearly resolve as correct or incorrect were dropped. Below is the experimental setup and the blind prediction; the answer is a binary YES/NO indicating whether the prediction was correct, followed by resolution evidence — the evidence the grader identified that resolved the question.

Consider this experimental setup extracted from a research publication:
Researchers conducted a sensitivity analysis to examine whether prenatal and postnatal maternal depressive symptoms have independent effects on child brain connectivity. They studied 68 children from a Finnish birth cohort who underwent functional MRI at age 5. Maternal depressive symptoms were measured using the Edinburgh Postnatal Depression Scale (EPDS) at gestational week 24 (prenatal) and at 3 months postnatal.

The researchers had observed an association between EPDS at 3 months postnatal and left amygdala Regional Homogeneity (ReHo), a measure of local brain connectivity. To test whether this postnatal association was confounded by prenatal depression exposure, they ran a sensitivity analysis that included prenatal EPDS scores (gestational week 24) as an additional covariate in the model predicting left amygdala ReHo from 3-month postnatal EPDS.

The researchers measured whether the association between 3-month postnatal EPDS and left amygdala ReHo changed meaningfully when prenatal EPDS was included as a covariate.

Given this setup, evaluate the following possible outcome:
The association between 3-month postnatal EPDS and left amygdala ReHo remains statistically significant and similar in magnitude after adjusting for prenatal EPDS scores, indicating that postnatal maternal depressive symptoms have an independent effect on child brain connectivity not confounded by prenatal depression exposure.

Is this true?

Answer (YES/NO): YES